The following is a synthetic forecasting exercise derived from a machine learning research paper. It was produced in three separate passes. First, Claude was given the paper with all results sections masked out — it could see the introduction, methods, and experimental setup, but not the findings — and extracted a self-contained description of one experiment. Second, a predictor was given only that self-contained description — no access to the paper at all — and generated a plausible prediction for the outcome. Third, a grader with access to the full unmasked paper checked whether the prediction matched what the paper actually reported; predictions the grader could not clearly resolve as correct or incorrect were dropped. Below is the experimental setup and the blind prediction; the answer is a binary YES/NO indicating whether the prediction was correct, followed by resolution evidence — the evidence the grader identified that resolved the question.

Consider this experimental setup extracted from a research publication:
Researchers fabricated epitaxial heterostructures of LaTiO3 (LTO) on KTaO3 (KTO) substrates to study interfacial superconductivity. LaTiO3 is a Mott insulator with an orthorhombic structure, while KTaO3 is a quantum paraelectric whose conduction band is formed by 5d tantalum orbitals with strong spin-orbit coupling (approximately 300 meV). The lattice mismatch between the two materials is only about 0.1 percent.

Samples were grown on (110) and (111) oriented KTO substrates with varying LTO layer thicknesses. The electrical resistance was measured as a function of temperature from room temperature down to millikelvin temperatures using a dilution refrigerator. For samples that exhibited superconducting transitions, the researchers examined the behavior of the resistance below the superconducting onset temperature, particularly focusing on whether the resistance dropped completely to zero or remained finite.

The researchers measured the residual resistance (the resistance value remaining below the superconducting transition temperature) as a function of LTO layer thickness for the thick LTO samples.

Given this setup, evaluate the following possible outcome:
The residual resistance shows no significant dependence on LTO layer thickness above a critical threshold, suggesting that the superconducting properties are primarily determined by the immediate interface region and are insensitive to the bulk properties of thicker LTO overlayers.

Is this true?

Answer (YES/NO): NO